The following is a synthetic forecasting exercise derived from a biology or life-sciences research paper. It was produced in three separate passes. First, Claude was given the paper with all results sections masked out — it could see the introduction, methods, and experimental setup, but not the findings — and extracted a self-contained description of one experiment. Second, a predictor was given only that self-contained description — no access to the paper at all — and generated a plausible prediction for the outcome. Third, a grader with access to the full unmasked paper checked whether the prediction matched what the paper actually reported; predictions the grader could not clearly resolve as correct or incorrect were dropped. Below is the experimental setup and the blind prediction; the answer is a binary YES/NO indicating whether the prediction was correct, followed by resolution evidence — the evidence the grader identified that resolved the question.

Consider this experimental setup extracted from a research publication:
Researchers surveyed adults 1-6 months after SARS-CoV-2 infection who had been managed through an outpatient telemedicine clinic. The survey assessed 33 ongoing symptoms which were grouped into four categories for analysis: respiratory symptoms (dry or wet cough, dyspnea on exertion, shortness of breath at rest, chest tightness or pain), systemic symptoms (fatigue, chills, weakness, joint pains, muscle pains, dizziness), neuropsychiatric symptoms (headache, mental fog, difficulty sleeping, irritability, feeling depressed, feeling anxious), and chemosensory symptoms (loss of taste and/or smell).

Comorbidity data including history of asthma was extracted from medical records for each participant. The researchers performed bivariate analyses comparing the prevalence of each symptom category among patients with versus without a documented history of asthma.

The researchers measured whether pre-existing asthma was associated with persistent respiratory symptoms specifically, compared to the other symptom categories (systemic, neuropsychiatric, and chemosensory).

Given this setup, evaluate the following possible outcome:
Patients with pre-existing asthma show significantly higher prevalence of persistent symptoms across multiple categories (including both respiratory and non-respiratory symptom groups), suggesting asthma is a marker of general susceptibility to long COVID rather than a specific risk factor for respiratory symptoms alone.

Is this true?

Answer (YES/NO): NO